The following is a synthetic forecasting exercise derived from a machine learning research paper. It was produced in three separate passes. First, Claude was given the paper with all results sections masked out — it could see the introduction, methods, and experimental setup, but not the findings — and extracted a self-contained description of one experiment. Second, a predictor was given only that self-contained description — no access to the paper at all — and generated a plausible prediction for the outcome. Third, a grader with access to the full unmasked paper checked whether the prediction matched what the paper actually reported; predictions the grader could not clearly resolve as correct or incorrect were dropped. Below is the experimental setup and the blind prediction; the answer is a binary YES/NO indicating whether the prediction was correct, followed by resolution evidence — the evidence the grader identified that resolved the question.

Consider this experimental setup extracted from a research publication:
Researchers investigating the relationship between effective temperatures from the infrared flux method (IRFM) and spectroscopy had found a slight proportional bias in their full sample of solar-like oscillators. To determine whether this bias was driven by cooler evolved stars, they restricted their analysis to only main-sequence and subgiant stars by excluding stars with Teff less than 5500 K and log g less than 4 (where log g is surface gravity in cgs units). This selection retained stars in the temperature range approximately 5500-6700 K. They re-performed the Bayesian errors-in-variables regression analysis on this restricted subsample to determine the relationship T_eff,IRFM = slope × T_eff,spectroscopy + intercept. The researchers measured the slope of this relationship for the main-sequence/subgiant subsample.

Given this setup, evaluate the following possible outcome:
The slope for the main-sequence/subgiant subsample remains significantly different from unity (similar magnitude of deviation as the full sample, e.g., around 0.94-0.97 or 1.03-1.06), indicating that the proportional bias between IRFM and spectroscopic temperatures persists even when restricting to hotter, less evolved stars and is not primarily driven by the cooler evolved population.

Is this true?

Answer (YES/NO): NO